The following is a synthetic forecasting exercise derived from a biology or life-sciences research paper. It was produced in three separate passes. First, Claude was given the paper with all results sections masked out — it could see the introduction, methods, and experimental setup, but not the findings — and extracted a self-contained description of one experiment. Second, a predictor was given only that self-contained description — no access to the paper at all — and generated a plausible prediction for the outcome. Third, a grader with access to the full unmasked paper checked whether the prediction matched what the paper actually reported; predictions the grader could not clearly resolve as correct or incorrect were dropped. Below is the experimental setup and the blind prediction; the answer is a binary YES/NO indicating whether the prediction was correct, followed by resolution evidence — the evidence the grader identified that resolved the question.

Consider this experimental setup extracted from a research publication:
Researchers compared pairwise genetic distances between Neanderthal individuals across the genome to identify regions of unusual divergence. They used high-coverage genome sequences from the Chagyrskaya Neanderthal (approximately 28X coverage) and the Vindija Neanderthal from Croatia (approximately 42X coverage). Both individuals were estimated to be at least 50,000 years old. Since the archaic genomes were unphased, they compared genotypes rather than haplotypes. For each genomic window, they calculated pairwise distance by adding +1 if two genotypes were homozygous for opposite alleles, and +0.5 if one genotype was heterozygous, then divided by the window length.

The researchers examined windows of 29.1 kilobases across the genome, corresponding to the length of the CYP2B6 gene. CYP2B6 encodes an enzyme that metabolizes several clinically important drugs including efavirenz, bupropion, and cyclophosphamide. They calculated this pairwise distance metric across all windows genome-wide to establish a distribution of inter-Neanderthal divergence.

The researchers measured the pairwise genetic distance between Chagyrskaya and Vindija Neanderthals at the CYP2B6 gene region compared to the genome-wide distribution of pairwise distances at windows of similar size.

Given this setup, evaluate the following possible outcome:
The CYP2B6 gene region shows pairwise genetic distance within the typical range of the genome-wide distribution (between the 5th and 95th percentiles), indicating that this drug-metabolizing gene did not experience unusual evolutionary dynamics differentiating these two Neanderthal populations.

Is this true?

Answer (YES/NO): NO